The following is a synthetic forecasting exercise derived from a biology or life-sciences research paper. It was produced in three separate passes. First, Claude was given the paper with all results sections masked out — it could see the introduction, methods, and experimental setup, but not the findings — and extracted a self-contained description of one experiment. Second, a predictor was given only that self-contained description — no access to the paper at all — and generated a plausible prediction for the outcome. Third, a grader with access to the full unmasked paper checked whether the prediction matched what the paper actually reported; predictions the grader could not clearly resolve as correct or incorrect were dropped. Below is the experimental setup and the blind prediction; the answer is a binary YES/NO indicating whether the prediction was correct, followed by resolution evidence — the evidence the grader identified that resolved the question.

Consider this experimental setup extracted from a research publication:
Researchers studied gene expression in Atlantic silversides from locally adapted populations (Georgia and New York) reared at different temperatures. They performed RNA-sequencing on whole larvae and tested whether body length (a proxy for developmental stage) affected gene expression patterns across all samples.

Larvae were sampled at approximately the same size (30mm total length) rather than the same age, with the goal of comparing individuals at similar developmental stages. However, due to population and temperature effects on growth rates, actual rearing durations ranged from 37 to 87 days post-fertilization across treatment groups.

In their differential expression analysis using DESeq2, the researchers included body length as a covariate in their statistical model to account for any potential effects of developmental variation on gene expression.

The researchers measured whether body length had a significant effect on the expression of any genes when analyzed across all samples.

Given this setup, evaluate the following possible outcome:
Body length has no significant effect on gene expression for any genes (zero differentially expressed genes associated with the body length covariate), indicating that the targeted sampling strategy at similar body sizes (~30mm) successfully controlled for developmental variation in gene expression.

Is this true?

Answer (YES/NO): YES